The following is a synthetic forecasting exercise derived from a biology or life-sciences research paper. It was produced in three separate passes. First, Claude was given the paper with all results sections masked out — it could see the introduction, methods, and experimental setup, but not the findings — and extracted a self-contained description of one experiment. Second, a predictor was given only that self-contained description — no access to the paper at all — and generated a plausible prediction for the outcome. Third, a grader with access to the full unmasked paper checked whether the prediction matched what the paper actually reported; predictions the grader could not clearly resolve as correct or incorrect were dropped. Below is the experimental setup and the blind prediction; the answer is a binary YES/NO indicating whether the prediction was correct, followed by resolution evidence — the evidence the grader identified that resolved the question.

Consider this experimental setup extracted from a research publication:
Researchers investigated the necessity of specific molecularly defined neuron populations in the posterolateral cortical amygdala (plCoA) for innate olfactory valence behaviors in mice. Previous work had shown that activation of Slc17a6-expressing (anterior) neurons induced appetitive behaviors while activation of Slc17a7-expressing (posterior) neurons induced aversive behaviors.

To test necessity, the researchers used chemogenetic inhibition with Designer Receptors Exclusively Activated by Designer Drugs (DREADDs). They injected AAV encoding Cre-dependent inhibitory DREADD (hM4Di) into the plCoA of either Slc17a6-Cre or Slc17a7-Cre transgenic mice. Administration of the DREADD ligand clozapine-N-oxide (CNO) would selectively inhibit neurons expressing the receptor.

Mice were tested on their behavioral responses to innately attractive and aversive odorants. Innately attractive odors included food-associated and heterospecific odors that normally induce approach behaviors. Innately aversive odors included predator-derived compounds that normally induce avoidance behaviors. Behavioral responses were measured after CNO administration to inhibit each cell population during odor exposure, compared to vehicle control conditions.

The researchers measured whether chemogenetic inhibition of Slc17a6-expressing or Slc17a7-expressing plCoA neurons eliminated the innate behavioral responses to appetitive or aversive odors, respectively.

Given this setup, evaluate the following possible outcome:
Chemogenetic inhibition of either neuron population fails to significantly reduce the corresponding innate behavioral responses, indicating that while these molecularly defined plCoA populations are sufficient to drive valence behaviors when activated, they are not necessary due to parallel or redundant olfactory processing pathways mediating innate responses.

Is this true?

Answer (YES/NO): NO